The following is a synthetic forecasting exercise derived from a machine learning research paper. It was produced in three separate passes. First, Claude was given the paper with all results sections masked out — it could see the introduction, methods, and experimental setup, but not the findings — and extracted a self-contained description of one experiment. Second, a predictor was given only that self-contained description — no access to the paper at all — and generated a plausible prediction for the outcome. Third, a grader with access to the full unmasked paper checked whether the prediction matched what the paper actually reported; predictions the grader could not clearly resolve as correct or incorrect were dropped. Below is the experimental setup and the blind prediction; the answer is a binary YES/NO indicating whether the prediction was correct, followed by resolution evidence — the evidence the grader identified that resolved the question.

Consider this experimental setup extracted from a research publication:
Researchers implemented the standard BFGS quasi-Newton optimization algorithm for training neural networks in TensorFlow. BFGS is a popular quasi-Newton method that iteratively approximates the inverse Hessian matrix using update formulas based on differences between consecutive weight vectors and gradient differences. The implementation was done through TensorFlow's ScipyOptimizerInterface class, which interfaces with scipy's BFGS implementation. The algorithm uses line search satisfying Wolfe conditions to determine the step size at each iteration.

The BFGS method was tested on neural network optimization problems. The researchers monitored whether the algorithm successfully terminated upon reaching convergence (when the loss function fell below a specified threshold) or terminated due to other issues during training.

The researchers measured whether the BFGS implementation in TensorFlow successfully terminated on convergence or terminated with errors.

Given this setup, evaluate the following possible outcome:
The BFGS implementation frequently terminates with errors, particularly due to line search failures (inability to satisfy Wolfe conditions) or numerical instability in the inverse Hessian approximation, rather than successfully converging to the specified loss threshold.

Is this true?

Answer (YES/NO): YES